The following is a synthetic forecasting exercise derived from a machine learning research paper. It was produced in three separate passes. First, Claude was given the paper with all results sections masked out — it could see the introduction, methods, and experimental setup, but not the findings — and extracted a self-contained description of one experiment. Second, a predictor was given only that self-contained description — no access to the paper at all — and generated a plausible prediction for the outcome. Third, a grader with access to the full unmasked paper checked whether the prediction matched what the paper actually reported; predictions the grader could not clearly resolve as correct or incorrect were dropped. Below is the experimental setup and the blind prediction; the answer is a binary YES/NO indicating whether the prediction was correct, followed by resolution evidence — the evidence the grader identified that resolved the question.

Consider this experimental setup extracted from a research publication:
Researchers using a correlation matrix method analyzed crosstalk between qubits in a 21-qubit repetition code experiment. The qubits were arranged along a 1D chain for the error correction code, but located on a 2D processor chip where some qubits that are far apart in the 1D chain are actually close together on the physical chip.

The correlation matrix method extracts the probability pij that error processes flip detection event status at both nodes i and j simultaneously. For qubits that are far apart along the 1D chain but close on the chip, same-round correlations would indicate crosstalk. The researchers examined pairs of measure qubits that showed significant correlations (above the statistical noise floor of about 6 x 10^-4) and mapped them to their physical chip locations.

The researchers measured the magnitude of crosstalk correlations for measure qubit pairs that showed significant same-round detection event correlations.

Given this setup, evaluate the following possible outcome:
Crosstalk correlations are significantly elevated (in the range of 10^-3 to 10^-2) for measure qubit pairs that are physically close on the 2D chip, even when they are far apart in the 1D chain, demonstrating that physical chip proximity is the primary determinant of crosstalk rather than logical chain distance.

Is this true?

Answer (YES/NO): YES